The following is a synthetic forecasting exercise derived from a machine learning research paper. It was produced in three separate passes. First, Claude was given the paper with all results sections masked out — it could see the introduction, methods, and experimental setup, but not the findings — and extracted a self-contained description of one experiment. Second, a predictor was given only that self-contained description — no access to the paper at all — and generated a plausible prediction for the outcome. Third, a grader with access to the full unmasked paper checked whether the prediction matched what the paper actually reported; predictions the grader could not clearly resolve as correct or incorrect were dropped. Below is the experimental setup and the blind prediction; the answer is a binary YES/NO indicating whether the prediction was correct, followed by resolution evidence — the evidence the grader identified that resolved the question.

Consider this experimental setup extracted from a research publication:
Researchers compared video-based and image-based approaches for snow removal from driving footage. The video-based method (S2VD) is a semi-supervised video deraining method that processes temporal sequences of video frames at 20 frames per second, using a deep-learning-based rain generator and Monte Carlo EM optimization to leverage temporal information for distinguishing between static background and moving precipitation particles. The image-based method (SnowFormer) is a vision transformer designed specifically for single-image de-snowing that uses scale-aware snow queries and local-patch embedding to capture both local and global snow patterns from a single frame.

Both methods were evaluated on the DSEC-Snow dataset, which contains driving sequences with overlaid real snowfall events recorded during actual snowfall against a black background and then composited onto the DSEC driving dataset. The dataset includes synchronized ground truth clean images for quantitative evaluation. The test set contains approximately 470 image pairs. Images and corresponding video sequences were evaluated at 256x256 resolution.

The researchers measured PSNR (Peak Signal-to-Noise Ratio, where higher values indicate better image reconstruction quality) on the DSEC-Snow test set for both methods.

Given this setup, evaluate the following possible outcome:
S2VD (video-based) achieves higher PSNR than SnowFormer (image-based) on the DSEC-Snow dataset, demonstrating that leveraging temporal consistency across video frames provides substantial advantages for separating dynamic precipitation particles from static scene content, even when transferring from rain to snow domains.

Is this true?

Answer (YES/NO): YES